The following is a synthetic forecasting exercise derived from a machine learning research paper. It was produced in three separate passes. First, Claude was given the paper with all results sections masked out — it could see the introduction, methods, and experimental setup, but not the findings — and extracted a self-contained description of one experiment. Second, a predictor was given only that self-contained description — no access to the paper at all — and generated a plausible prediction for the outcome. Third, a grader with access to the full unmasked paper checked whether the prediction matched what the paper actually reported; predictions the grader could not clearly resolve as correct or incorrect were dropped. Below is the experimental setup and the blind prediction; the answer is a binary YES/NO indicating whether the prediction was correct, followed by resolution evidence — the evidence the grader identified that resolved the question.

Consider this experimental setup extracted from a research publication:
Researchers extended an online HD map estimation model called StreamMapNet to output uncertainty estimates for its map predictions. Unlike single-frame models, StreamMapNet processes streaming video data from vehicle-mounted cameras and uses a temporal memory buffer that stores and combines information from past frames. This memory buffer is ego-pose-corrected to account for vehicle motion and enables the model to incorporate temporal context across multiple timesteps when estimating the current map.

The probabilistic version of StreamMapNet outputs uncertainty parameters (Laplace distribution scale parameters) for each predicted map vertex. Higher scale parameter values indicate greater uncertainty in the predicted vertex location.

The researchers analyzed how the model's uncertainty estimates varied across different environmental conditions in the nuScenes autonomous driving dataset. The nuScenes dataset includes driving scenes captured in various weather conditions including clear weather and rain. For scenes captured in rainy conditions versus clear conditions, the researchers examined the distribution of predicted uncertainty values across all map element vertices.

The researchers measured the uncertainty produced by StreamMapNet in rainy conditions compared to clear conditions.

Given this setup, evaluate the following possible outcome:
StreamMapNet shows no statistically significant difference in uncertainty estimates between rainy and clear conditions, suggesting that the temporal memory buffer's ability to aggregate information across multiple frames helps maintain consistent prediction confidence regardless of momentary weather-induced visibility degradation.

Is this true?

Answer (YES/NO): NO